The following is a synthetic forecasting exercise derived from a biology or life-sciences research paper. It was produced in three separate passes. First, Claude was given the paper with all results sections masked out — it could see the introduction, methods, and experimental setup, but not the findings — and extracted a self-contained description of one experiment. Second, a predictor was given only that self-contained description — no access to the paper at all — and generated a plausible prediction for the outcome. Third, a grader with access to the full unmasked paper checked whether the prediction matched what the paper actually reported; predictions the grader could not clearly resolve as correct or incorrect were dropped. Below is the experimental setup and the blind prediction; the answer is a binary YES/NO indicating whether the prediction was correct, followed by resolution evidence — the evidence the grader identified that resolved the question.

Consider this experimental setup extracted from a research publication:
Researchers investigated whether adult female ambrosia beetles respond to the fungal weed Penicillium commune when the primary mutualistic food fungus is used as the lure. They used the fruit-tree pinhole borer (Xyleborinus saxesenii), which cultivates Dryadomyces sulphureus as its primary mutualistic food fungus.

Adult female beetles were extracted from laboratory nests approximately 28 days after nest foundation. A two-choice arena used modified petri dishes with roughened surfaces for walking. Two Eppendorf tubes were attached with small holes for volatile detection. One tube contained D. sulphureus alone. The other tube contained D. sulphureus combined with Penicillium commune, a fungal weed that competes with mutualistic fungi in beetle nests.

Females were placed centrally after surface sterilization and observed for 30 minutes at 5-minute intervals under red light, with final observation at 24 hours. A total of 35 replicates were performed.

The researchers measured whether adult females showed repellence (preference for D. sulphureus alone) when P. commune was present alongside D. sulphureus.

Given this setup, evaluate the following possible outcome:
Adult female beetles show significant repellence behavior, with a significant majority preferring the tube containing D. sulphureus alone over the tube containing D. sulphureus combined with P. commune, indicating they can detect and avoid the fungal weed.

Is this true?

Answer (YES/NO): YES